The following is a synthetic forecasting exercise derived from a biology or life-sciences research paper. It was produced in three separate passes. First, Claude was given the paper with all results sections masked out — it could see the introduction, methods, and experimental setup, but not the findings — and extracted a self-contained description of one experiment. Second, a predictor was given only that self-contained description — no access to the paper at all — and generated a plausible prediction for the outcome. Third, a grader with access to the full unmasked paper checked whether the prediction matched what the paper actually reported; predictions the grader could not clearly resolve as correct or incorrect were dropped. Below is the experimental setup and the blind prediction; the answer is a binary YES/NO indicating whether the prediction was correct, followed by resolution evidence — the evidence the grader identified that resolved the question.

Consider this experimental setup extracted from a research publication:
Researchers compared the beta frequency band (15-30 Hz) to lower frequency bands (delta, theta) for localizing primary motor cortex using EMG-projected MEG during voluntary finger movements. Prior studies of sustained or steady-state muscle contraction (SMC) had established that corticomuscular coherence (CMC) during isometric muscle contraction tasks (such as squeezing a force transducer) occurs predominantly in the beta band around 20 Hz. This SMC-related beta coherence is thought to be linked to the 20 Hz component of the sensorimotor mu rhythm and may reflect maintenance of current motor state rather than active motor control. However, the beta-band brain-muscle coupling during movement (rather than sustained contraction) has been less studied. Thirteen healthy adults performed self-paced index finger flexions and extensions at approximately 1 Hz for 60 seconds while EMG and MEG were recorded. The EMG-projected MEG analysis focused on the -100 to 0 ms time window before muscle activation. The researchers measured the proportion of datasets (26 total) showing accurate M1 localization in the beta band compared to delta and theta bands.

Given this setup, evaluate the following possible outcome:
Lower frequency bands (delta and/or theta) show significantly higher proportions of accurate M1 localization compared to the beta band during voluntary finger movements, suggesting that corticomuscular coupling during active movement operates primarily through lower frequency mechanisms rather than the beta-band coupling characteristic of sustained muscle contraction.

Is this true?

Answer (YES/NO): YES